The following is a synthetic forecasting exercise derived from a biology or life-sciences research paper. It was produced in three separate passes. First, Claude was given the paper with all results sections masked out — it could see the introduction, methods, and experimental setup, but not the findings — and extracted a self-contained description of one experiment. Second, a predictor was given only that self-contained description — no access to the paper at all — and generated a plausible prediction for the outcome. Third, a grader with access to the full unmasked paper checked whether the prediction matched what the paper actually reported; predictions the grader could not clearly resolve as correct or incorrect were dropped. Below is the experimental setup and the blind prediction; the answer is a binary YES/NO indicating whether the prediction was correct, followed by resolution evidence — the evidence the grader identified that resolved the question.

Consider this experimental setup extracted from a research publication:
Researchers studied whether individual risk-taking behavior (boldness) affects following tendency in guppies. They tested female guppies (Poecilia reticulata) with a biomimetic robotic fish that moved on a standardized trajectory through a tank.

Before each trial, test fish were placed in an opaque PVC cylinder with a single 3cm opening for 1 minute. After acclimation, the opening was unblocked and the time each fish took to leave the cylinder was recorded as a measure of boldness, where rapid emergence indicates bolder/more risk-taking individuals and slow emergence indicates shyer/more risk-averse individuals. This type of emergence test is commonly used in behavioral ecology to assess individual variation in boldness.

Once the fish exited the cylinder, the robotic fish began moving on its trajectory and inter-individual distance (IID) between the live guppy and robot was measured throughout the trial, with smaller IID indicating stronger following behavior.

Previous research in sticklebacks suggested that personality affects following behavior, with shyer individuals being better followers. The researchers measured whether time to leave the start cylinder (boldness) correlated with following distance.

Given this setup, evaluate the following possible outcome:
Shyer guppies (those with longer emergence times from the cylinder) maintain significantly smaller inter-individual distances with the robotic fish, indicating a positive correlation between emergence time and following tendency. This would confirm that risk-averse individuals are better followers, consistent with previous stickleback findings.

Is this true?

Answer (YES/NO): NO